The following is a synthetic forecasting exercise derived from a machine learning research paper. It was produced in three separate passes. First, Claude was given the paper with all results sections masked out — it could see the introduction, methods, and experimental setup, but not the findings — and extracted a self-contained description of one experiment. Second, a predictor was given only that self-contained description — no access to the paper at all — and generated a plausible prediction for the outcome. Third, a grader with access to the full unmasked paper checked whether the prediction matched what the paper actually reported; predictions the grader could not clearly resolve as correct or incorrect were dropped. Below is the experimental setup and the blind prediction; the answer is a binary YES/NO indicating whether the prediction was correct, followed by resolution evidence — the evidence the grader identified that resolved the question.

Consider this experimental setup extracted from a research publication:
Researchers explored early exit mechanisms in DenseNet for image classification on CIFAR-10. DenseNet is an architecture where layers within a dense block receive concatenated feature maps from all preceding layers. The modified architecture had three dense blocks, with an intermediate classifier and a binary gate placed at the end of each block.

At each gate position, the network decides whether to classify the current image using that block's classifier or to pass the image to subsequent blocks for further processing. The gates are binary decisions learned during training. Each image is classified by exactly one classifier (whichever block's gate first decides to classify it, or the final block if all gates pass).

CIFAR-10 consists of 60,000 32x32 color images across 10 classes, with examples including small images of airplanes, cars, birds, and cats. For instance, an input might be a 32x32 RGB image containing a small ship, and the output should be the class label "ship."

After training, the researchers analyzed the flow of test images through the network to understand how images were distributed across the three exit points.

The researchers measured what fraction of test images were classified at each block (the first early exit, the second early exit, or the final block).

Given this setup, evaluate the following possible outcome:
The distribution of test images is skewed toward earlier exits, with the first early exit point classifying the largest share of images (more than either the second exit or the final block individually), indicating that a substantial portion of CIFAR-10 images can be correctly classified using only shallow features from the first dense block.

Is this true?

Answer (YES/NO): NO